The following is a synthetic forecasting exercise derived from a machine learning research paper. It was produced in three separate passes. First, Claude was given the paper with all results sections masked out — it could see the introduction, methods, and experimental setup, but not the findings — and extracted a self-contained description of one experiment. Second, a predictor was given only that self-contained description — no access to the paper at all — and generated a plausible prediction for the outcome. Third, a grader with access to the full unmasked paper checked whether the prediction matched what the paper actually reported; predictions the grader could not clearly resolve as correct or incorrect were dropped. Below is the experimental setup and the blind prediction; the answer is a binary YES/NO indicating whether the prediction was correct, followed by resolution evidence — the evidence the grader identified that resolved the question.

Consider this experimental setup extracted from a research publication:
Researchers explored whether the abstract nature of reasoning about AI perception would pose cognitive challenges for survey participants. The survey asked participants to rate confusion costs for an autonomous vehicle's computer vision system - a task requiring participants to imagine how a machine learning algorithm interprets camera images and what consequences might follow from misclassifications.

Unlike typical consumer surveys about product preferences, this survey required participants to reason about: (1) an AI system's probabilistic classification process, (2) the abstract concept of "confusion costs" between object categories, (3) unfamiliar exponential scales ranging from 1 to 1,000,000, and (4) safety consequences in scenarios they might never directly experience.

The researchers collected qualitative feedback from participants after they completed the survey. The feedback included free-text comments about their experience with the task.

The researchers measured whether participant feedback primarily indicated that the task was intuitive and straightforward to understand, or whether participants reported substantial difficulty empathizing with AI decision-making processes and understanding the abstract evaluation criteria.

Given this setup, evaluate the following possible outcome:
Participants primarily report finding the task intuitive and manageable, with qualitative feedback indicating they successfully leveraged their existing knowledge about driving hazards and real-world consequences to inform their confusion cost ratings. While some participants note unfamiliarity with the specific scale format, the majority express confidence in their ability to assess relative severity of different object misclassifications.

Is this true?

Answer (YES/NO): NO